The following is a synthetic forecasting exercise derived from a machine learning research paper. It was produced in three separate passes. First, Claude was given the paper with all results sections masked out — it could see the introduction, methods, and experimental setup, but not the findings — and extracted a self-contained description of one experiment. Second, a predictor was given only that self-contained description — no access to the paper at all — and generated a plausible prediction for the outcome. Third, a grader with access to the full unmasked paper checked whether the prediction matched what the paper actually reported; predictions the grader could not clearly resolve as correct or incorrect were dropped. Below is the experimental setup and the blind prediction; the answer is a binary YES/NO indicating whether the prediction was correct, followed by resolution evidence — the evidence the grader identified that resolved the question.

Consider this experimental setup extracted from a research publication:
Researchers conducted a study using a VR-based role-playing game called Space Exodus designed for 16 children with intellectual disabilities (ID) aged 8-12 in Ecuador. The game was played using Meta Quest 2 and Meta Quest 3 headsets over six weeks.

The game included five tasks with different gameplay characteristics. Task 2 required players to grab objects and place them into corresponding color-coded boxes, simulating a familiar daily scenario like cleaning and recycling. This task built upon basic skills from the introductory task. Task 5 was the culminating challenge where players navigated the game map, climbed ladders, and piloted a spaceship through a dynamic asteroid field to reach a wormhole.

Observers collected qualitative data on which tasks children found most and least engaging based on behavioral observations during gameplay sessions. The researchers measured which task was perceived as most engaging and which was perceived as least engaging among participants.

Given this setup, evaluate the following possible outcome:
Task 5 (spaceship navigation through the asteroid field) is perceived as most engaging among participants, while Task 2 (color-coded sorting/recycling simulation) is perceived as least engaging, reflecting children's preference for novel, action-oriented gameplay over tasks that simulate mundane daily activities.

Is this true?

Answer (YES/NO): YES